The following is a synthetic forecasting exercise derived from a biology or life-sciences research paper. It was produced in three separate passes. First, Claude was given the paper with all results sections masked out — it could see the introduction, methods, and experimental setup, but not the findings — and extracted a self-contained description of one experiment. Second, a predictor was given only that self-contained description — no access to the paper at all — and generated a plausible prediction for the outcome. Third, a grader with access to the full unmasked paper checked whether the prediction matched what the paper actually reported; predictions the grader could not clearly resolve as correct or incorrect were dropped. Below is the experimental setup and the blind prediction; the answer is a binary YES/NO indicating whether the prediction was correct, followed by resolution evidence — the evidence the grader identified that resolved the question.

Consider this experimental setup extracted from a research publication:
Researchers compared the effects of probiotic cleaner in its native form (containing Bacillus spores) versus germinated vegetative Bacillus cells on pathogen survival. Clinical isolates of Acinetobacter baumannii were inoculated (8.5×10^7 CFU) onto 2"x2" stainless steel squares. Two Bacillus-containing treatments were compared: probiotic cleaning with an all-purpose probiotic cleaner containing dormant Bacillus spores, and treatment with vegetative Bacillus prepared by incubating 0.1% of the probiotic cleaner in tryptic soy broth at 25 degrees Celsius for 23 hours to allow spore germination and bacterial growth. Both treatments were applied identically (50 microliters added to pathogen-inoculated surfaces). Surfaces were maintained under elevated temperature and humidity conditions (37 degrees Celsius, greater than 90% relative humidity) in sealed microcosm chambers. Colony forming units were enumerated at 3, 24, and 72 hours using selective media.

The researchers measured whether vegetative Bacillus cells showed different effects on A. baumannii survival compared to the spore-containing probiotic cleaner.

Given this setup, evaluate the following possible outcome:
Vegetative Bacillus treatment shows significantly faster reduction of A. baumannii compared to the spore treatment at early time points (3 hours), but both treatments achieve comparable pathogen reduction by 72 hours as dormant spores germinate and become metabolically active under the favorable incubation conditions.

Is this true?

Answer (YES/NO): NO